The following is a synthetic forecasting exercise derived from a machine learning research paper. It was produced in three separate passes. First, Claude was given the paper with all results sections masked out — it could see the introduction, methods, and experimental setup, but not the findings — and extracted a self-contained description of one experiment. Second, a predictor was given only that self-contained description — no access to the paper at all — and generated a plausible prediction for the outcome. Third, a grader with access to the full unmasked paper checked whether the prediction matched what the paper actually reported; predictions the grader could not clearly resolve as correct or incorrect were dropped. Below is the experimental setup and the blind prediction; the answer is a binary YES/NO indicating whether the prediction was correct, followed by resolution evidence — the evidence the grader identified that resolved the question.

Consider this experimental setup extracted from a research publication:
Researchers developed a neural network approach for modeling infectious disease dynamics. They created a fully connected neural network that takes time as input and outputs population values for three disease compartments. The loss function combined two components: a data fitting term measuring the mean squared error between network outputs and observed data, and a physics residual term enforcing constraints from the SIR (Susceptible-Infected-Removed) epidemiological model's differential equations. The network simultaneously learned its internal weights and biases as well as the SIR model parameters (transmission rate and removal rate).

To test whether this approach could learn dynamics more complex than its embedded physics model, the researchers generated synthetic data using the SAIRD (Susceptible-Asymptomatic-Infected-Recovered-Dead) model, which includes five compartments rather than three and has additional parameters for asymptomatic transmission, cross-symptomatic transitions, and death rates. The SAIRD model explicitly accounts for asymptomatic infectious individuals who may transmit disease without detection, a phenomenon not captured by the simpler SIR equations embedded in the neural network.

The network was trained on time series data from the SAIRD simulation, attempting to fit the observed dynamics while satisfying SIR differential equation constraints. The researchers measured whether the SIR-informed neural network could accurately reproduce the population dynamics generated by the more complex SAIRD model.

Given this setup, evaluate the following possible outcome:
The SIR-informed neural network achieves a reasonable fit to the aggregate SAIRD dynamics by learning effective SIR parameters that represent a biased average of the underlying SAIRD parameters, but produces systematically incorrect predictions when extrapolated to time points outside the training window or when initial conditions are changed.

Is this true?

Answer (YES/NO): NO